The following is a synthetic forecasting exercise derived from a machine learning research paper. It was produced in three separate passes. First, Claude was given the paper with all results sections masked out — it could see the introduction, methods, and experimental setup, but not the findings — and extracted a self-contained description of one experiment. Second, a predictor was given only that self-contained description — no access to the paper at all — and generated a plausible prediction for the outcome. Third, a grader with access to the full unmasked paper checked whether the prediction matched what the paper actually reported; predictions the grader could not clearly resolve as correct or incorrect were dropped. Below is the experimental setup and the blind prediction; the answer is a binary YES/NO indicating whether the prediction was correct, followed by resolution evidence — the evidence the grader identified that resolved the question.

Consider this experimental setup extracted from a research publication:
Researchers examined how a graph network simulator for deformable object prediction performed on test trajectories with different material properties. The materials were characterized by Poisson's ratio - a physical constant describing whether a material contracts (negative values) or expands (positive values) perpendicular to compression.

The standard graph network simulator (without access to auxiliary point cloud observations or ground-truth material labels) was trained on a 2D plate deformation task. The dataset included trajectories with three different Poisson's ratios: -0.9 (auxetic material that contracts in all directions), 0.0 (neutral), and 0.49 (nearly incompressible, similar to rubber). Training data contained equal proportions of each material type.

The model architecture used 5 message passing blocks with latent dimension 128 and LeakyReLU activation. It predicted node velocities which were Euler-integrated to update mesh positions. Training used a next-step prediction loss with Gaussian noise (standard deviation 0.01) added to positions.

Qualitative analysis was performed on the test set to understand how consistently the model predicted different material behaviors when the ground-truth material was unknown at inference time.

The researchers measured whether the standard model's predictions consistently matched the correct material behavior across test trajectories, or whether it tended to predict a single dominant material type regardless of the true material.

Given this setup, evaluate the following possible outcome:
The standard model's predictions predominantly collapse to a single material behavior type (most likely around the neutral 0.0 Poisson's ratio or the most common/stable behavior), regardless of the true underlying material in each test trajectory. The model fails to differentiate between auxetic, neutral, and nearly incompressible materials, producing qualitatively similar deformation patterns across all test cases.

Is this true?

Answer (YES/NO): YES